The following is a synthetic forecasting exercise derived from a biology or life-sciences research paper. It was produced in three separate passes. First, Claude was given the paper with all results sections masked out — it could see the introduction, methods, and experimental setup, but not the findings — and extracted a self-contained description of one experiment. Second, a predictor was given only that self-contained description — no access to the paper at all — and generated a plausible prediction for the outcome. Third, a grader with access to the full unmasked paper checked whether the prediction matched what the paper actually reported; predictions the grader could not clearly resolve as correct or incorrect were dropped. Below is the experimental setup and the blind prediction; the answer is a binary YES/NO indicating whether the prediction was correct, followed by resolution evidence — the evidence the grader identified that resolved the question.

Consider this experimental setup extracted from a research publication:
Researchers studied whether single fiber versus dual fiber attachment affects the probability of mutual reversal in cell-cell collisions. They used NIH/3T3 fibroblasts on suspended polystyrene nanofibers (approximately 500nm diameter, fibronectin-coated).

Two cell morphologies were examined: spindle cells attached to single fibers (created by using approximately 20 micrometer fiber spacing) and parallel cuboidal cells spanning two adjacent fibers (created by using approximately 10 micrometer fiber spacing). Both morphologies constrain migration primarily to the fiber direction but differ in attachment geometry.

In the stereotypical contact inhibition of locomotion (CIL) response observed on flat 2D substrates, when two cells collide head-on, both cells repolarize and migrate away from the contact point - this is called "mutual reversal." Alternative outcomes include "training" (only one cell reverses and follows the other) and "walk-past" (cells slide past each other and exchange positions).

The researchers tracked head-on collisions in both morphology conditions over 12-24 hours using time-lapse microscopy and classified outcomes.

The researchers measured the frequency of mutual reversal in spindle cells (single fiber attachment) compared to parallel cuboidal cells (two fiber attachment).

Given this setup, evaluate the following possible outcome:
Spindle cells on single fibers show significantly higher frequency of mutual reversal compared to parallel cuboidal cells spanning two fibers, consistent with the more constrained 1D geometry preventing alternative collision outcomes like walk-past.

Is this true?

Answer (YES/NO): NO